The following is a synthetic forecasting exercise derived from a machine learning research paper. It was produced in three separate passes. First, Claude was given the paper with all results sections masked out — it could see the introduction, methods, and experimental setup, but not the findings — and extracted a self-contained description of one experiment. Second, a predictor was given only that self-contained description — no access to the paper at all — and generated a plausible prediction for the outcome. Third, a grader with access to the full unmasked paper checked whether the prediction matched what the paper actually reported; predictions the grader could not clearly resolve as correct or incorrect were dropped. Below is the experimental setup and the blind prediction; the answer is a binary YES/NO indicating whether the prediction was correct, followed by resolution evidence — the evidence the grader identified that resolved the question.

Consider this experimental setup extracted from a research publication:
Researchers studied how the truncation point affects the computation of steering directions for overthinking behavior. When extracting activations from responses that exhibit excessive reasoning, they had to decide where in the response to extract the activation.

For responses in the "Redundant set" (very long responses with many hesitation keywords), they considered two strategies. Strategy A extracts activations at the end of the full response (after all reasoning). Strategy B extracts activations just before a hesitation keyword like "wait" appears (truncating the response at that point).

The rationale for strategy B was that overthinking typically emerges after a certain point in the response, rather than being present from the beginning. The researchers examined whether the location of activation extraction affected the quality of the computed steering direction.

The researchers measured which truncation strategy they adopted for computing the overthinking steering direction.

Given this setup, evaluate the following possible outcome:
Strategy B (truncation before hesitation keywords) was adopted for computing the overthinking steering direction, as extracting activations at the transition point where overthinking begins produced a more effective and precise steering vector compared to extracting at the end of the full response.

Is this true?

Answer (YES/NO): YES